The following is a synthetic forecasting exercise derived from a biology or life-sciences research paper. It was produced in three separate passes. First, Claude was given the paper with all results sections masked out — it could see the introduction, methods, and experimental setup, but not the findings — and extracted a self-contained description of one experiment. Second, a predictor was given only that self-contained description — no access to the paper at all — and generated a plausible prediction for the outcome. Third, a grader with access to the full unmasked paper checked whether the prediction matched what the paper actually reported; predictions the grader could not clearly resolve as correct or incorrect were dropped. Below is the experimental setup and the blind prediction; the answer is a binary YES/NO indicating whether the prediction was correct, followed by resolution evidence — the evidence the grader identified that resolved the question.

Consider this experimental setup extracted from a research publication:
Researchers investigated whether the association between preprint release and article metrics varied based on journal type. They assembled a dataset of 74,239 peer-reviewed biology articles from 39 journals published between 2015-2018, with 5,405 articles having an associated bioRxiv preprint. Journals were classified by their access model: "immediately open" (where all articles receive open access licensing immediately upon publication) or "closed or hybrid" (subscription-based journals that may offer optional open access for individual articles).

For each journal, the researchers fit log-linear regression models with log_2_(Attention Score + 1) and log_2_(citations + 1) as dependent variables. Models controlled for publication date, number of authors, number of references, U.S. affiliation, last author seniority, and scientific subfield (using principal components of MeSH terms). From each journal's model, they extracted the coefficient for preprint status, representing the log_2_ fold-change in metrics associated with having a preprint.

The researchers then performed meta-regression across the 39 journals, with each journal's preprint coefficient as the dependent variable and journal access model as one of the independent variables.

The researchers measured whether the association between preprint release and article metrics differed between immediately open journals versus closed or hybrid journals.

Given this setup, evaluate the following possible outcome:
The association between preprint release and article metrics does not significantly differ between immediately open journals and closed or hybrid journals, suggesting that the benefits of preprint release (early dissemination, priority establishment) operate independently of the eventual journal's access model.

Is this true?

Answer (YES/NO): YES